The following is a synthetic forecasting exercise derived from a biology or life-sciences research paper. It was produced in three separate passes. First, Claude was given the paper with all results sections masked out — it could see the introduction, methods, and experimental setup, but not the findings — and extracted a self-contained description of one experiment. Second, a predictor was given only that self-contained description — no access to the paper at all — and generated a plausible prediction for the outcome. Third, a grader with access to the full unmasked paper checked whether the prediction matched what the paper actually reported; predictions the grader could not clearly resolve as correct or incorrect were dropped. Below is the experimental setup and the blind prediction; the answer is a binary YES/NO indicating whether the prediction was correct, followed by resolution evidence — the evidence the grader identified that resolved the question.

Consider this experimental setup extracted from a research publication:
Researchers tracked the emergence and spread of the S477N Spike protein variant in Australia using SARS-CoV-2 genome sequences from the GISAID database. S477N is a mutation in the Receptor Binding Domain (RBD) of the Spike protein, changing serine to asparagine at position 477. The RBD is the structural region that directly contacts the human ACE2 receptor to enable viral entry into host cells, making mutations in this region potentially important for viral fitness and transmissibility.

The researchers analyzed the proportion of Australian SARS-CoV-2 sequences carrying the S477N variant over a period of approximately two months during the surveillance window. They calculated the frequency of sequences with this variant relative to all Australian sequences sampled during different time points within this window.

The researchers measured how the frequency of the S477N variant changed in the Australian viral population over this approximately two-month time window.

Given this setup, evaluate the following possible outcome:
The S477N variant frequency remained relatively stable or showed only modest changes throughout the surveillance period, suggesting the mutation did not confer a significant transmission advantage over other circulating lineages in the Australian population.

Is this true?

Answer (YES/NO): NO